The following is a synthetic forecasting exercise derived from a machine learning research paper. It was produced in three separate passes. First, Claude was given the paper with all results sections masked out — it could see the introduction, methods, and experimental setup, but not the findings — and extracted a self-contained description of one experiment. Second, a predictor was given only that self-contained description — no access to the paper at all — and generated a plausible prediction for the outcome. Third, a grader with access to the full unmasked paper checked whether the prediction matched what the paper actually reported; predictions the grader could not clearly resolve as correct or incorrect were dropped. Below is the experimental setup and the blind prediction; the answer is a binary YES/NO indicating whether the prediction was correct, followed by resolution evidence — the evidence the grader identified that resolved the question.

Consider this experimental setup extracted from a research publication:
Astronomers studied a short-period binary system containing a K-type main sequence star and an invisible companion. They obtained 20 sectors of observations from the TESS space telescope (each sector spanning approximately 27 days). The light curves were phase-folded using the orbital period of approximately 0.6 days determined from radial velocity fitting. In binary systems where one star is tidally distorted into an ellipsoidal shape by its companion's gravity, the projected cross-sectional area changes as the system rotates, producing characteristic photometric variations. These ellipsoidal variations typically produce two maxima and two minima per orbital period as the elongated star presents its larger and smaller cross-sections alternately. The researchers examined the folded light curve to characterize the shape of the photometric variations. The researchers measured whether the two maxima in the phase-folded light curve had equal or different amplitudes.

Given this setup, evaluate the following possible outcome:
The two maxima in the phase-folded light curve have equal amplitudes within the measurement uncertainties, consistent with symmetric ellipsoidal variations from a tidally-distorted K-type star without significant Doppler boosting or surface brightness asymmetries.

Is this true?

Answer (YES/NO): NO